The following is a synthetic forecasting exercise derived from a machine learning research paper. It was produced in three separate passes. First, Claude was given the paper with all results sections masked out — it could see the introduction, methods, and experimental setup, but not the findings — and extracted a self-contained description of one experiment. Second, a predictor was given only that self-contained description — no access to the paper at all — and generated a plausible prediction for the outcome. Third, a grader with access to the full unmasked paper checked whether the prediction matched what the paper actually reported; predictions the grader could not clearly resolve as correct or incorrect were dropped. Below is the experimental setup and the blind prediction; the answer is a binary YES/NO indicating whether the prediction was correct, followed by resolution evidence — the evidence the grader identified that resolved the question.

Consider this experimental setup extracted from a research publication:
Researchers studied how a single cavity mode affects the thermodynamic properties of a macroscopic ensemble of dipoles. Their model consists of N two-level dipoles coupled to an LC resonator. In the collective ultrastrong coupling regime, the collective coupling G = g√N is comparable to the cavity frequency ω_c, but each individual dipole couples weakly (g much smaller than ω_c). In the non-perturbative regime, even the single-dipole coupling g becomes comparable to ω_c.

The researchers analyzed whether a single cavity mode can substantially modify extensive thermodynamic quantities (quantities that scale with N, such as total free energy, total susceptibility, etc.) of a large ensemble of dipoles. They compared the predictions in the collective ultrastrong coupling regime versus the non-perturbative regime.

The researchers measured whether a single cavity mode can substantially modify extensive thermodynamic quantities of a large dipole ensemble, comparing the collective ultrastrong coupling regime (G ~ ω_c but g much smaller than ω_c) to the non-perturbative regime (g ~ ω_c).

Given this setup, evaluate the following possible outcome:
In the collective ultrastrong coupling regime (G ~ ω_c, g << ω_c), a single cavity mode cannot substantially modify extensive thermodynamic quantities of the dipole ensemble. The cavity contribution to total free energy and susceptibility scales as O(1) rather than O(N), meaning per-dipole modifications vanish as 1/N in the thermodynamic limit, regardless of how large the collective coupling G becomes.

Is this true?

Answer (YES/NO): YES